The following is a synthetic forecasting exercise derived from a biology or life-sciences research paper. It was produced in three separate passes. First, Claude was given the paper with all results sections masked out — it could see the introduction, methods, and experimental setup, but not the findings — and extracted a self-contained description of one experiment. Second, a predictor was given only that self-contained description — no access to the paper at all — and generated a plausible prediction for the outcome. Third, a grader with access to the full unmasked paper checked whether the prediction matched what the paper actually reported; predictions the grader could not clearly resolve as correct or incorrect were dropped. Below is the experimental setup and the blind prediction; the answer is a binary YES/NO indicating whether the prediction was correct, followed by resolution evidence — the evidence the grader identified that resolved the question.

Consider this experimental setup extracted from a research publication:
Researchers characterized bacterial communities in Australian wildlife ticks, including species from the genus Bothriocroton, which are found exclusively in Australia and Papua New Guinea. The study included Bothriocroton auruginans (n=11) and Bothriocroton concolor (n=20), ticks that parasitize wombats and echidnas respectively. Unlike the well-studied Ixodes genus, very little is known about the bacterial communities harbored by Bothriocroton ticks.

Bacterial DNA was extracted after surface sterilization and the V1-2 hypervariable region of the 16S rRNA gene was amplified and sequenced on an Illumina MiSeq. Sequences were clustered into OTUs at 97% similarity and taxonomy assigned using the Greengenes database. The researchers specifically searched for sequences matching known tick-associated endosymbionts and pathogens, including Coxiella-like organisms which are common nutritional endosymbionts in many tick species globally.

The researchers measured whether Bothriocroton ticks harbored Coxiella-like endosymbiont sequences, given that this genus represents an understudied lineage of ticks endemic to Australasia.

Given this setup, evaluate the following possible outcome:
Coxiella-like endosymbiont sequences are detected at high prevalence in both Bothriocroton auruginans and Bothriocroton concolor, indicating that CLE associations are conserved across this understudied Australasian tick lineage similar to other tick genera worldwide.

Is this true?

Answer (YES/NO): NO